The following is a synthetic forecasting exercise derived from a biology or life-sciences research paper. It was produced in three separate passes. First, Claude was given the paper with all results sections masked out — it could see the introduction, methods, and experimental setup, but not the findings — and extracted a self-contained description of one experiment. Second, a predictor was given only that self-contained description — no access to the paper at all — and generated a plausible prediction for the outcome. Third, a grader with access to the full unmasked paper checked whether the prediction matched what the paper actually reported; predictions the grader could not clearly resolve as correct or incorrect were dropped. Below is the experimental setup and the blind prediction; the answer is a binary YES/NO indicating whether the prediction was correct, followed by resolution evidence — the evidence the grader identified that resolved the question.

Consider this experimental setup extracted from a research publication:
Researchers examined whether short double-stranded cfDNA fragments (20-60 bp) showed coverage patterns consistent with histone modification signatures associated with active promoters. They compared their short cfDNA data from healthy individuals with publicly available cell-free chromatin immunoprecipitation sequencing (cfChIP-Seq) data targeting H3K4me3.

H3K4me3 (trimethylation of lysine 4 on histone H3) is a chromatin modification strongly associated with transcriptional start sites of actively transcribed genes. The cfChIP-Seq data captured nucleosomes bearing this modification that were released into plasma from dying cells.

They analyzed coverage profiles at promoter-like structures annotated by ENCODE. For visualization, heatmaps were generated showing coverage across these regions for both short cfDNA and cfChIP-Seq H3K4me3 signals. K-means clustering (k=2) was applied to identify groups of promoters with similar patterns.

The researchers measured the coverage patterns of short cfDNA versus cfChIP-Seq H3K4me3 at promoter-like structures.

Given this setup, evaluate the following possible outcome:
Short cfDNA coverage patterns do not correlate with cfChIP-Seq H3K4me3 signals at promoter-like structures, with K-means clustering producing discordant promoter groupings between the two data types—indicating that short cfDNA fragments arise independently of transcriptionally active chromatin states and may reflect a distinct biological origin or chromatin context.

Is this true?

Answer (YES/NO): NO